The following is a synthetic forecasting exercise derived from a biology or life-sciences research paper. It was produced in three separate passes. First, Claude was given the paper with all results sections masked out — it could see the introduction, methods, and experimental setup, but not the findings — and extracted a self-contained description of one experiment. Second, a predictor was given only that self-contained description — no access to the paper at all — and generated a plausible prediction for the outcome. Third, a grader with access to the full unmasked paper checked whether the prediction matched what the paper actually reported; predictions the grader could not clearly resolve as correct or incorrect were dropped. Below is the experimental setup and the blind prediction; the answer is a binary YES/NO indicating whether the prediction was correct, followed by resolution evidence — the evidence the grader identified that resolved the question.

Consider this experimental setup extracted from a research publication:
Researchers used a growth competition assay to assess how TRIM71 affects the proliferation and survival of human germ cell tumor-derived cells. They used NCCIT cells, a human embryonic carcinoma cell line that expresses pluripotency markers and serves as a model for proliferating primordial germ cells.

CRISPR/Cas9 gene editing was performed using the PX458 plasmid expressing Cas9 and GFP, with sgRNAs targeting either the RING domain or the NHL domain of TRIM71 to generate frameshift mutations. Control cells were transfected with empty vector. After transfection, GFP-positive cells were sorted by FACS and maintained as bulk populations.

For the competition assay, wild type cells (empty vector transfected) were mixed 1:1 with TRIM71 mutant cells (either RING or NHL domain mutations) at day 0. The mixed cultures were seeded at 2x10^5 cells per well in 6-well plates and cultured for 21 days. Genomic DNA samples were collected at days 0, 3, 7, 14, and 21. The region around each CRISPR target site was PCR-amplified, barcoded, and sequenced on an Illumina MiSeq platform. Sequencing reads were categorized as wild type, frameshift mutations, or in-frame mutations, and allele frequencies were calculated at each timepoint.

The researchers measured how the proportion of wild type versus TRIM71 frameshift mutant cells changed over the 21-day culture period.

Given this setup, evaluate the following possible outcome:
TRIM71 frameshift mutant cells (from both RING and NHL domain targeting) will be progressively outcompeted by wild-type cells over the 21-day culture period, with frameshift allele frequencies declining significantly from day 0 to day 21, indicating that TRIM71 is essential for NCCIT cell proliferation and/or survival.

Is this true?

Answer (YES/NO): YES